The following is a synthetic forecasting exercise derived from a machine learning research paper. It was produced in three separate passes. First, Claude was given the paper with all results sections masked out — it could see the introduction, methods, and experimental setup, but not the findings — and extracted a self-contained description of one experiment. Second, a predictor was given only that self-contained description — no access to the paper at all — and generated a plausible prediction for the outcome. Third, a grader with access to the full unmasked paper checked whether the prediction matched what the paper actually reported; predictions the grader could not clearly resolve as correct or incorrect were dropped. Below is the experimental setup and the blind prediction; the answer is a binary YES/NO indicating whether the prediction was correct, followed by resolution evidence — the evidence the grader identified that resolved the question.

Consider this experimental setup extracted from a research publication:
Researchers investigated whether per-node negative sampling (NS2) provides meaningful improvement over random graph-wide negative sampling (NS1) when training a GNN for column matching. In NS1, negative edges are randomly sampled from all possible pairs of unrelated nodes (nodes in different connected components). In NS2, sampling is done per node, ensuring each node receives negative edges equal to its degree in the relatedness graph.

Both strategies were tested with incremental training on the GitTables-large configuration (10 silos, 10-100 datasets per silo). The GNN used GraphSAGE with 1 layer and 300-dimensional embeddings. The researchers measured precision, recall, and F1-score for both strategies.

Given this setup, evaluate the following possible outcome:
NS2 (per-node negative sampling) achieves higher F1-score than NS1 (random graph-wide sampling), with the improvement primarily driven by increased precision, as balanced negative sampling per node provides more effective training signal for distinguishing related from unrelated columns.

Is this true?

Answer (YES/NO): NO